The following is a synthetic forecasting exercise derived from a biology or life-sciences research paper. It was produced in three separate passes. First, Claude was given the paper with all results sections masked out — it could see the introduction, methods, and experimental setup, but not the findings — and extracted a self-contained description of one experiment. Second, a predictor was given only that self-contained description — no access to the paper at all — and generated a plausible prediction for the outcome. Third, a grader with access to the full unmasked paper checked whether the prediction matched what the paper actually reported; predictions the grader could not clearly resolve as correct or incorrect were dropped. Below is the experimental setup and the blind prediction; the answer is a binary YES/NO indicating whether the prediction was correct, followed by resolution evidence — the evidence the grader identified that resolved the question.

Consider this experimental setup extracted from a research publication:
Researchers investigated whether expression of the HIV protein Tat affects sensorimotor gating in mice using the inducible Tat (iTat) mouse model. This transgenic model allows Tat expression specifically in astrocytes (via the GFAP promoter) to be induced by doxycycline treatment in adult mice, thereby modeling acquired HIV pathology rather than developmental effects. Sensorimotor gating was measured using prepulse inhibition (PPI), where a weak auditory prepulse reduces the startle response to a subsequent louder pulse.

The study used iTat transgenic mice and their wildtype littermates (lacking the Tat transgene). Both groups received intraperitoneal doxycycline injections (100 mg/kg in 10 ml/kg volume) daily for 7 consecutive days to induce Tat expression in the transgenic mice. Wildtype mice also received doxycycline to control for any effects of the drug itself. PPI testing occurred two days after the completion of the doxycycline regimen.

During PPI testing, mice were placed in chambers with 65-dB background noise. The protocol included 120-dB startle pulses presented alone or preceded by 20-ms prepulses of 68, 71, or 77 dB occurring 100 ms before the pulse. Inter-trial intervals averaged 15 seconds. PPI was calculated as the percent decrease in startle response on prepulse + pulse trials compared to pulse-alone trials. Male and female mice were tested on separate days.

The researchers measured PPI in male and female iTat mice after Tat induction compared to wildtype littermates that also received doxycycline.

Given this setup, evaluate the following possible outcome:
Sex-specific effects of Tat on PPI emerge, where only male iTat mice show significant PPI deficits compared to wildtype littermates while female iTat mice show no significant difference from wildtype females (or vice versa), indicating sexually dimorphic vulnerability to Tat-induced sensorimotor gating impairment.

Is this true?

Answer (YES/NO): YES